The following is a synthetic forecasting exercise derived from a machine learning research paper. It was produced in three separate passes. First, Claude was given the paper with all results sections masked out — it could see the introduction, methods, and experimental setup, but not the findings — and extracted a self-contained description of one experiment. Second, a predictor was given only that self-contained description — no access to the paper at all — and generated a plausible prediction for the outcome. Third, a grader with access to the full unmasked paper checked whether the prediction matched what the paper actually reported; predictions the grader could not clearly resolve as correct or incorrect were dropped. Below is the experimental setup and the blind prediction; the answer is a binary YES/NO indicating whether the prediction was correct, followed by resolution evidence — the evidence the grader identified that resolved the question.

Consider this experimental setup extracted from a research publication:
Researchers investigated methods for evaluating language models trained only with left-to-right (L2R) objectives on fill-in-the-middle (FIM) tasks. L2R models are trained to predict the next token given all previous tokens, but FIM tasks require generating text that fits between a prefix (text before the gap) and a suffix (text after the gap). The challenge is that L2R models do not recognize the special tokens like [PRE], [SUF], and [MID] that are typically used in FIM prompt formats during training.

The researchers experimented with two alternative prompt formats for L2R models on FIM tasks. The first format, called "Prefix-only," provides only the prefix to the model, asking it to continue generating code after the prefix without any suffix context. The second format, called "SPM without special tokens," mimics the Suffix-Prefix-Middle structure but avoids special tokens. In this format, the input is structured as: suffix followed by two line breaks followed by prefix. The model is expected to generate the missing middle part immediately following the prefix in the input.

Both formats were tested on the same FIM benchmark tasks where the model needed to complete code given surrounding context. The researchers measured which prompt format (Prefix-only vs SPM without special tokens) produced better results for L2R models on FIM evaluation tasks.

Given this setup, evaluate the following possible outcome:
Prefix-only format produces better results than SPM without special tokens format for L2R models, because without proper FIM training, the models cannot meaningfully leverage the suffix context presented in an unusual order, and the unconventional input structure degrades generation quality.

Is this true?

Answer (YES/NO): NO